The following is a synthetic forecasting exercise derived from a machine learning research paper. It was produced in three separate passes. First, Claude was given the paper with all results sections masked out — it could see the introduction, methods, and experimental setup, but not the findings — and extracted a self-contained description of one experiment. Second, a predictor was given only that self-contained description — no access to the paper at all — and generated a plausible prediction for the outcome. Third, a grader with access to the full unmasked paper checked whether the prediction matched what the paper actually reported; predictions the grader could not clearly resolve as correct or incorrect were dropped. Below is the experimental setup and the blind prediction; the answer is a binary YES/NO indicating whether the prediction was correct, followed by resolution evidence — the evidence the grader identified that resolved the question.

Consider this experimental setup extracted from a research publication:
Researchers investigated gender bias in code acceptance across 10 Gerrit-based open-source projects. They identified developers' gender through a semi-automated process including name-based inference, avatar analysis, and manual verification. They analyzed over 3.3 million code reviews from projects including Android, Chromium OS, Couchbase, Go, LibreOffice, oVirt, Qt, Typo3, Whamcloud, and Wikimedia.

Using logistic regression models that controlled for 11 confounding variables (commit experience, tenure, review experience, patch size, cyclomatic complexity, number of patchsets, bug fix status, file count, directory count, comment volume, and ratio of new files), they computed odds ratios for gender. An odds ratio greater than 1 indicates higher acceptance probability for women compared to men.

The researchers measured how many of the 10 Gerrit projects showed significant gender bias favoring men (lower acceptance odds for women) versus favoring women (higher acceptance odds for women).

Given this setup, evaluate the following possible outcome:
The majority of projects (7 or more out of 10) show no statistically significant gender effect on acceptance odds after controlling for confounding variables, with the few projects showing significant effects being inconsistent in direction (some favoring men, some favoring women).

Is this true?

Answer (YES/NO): NO